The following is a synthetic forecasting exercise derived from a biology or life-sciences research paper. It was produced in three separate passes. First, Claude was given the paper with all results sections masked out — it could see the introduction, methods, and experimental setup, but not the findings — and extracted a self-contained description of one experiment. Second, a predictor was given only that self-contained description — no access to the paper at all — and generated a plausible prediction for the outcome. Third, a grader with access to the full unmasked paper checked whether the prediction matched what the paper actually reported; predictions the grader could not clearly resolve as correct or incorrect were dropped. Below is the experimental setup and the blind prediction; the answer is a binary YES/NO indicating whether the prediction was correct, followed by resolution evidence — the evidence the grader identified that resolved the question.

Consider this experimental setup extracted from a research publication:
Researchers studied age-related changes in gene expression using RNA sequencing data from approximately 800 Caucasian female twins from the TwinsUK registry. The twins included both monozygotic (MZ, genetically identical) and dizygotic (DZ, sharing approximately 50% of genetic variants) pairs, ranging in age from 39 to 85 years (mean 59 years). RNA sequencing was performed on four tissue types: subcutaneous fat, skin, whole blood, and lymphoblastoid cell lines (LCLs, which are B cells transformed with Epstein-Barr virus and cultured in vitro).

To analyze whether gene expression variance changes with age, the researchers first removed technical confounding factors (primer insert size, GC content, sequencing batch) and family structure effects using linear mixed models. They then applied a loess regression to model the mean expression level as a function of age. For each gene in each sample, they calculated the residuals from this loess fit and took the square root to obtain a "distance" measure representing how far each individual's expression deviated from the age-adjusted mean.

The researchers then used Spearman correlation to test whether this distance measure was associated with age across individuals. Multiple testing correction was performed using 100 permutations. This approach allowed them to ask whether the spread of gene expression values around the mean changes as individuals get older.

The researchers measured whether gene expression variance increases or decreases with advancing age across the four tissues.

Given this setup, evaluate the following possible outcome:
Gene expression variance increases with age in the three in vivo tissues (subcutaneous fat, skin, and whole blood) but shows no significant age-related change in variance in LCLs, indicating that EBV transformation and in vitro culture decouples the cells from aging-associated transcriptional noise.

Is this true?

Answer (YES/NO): NO